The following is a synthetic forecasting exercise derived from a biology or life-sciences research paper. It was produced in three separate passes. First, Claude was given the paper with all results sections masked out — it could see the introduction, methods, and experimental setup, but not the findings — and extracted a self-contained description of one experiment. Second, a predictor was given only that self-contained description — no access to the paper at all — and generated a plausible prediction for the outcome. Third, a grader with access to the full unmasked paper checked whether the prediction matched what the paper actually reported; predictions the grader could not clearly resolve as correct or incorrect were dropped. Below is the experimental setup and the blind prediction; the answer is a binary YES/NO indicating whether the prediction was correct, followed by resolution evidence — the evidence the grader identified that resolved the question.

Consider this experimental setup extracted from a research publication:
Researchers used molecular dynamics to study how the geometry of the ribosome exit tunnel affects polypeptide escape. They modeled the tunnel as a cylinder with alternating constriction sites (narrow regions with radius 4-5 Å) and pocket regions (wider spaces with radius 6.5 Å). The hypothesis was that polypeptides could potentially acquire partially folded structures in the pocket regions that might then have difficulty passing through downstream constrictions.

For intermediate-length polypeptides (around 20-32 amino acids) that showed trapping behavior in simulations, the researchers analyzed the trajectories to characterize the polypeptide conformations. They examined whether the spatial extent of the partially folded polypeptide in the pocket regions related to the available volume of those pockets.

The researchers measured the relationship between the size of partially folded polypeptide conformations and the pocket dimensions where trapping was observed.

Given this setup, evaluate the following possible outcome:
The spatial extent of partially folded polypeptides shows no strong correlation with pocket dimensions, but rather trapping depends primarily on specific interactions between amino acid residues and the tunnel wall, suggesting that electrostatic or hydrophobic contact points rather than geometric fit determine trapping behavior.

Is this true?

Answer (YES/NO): NO